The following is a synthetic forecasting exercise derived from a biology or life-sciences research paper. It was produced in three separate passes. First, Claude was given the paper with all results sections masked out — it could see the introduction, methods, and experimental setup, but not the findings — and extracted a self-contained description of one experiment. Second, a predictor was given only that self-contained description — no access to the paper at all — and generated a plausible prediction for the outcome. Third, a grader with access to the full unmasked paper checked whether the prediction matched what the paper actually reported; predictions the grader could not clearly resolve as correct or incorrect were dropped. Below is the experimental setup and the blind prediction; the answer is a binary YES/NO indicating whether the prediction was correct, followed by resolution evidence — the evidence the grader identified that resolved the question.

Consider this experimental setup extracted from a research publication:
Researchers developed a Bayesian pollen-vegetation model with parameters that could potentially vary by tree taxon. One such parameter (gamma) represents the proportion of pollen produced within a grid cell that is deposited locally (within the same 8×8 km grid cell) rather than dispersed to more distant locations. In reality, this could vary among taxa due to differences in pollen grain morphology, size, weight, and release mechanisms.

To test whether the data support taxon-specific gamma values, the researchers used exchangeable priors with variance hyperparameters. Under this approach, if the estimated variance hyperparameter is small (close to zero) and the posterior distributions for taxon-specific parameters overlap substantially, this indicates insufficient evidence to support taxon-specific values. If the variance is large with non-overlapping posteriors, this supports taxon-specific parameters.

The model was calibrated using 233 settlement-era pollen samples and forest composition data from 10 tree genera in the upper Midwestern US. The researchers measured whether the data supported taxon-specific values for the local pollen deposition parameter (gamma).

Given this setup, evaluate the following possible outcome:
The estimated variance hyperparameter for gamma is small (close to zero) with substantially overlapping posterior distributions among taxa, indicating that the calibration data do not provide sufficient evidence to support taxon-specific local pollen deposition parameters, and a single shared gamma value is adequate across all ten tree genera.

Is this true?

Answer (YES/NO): NO